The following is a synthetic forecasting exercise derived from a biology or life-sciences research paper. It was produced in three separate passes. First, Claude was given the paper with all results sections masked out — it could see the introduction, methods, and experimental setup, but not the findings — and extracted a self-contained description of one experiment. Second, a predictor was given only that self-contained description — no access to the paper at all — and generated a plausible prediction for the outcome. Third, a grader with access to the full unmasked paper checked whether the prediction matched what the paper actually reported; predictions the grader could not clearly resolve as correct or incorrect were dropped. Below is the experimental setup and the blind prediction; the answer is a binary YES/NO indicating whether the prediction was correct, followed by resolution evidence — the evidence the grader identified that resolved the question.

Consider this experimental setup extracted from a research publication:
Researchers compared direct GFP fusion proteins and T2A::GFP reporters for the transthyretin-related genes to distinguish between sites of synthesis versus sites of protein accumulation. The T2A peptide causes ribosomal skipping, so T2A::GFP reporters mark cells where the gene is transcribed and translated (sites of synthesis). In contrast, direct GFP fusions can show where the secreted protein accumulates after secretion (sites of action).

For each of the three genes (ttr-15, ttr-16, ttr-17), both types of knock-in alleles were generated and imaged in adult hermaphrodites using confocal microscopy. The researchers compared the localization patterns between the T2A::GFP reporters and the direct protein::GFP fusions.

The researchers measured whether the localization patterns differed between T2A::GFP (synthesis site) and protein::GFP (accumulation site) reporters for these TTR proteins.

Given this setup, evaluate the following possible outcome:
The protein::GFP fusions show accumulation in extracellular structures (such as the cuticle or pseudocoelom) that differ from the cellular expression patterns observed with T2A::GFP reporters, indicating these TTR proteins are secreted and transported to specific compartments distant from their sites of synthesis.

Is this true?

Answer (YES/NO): YES